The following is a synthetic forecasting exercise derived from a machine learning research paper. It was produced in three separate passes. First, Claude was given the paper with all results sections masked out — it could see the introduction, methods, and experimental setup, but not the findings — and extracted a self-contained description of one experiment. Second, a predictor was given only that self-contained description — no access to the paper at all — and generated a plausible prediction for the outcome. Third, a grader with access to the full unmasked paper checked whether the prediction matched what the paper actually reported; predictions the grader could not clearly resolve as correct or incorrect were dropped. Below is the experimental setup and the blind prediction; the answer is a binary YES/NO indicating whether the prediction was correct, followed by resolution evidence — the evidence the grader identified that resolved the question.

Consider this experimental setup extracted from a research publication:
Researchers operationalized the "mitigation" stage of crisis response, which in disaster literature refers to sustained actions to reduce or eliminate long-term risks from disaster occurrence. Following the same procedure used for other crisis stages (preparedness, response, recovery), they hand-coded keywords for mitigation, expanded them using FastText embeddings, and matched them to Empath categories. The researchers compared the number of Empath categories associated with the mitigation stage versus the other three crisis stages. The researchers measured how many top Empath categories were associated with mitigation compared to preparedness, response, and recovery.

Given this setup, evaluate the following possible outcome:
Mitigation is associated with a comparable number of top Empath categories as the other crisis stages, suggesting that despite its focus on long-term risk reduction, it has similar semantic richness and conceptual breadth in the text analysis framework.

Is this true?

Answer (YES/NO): NO